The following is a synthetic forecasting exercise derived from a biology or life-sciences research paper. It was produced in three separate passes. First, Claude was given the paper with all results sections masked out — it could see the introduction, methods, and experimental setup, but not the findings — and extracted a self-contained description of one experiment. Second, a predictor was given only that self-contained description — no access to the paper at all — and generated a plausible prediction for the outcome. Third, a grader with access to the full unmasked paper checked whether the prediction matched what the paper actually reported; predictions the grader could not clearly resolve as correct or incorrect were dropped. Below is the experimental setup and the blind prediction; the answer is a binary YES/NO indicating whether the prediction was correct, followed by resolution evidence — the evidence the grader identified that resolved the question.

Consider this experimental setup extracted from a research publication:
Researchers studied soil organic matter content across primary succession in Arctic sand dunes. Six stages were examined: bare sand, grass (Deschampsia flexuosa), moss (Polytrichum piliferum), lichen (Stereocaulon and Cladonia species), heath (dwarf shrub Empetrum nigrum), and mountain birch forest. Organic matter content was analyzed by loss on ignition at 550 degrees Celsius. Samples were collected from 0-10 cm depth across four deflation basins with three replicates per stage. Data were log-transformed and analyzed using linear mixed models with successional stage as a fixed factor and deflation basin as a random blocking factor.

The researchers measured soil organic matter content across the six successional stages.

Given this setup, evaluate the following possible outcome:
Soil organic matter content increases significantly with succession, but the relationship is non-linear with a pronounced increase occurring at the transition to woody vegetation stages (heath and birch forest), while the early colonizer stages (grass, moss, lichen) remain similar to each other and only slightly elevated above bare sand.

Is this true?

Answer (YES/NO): NO